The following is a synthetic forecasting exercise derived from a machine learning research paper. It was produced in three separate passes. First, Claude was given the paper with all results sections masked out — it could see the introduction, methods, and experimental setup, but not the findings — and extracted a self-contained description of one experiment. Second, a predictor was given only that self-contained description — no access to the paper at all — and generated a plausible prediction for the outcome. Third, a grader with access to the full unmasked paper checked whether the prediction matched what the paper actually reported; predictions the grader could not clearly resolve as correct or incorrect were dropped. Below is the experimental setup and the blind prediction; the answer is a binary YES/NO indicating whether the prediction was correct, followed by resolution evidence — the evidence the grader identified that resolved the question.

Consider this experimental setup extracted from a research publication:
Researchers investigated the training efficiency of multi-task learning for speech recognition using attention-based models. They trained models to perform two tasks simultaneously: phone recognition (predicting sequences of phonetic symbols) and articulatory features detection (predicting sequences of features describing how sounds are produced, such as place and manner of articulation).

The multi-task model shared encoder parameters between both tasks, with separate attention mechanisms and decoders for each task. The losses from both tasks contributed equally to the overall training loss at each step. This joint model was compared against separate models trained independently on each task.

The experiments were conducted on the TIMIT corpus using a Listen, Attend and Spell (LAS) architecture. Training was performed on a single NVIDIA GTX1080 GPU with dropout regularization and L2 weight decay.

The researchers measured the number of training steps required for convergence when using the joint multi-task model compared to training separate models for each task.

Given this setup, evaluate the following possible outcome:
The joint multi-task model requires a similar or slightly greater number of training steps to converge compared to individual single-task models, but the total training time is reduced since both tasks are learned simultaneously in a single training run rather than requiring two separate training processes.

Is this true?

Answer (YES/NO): NO